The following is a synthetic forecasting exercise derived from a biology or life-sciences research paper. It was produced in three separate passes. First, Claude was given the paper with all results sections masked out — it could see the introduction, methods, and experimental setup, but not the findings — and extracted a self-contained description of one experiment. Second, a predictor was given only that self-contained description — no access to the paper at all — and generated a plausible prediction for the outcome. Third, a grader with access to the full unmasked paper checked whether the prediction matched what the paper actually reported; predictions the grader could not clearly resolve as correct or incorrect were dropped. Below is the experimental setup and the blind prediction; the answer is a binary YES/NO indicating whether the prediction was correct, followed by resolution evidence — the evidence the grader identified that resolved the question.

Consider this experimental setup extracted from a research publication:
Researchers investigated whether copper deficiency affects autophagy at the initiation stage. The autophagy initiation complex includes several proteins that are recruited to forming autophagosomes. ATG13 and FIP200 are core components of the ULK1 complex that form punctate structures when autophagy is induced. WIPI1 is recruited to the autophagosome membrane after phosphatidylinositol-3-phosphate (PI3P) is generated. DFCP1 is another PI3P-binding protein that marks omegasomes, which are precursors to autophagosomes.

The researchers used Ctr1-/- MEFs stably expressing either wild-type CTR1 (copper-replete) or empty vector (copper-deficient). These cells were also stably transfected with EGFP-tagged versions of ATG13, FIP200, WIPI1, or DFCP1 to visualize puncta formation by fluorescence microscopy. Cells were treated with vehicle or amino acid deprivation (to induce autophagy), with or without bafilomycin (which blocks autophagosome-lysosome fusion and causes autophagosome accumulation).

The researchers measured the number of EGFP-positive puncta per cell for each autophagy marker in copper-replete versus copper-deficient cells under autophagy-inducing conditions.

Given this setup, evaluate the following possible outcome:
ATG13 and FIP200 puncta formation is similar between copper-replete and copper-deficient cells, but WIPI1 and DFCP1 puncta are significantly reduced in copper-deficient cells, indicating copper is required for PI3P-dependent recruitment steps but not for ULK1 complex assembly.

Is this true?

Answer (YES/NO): NO